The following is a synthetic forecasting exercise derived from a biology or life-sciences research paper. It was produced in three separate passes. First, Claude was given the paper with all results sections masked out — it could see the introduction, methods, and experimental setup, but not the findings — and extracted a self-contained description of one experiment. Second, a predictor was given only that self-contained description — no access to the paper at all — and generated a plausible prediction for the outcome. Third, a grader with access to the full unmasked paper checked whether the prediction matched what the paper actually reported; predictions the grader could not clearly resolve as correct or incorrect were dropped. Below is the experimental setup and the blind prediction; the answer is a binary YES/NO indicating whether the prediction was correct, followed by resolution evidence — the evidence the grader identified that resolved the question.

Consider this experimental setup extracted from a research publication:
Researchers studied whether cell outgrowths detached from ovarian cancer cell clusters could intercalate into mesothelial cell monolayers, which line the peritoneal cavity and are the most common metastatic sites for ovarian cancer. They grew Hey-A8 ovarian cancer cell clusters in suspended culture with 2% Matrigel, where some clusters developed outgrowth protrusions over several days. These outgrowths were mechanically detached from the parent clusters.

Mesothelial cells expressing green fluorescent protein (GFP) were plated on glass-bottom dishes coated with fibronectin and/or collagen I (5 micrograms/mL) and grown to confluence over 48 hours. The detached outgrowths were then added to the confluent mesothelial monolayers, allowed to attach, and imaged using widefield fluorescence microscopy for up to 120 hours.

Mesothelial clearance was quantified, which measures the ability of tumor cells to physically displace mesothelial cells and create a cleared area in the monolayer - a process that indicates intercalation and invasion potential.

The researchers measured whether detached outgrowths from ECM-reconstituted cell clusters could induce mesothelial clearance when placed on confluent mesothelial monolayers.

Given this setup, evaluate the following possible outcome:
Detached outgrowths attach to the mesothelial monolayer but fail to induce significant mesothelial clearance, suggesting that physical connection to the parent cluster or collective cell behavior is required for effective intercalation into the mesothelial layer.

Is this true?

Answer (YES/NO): NO